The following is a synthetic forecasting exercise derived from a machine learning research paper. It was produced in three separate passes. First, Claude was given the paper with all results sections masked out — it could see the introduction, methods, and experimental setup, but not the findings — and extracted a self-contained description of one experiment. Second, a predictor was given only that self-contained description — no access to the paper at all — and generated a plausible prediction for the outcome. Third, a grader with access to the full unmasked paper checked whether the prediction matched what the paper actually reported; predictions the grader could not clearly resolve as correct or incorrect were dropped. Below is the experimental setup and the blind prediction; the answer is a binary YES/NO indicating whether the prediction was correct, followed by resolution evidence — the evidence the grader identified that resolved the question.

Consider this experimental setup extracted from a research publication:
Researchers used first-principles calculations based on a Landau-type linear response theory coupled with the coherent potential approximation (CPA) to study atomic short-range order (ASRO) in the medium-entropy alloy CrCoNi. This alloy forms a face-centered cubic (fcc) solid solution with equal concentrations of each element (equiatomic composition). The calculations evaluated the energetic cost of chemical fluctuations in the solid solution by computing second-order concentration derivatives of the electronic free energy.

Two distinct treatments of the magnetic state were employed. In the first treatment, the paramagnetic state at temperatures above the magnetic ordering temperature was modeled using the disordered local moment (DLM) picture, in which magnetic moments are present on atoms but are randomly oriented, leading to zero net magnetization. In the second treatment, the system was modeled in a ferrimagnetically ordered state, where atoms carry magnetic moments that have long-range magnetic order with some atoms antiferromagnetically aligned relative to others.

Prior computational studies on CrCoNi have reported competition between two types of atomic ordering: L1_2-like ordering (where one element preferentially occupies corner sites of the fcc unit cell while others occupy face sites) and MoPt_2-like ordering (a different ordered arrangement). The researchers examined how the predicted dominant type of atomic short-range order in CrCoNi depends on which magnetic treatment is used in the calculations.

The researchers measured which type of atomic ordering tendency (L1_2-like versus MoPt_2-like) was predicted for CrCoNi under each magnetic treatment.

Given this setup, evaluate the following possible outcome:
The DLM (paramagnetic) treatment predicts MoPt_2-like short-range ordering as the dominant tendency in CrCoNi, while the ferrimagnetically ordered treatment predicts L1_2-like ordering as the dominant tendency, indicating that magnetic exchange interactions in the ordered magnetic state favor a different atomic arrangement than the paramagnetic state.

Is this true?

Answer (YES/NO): NO